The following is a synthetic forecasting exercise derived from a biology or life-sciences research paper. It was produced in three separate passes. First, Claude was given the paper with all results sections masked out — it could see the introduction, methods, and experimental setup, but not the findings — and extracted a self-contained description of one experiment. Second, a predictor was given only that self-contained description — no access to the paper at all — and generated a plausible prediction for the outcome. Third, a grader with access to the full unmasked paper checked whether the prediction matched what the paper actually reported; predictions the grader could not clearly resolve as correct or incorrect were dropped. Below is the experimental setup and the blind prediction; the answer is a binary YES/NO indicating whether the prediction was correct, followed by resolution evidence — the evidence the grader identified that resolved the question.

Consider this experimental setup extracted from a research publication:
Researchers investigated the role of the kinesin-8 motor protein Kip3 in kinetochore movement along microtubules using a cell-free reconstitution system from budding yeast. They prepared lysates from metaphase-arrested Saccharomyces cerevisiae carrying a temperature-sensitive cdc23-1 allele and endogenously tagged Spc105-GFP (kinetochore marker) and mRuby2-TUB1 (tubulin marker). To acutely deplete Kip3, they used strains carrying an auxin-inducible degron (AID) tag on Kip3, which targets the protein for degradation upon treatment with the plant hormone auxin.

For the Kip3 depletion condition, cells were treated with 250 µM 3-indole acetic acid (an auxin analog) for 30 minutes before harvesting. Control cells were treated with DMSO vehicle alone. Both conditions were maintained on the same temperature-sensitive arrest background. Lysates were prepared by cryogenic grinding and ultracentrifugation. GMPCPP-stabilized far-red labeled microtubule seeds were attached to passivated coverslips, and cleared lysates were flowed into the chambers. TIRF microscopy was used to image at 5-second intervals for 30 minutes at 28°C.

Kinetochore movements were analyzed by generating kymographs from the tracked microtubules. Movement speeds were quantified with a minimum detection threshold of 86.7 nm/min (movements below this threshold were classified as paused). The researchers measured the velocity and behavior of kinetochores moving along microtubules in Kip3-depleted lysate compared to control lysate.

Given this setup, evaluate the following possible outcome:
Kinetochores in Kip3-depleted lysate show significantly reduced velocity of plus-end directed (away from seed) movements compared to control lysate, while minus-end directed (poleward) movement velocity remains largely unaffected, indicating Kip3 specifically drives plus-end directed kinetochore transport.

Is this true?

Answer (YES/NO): NO